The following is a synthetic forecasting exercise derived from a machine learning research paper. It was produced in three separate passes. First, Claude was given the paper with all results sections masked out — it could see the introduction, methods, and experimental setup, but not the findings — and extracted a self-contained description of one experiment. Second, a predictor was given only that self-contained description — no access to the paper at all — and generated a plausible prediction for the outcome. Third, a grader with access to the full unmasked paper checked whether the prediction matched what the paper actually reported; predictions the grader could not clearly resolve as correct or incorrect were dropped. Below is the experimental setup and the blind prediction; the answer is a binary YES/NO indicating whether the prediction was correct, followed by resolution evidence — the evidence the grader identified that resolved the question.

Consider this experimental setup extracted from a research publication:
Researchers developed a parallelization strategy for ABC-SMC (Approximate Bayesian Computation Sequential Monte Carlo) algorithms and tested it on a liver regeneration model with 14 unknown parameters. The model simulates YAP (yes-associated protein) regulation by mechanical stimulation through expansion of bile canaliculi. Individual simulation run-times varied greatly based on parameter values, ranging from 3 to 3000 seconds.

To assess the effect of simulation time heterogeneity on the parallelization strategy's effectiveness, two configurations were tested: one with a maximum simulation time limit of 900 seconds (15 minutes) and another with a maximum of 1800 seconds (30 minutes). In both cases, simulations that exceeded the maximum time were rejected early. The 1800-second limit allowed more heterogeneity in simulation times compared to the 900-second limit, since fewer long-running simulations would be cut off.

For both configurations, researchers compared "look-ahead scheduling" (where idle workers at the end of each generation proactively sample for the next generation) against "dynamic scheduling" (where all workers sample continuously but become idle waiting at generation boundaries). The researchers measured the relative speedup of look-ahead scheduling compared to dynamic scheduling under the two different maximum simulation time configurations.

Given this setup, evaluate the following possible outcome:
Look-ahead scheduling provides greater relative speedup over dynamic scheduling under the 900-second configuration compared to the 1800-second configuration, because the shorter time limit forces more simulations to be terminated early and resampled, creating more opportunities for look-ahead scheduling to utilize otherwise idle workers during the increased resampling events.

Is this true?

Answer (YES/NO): NO